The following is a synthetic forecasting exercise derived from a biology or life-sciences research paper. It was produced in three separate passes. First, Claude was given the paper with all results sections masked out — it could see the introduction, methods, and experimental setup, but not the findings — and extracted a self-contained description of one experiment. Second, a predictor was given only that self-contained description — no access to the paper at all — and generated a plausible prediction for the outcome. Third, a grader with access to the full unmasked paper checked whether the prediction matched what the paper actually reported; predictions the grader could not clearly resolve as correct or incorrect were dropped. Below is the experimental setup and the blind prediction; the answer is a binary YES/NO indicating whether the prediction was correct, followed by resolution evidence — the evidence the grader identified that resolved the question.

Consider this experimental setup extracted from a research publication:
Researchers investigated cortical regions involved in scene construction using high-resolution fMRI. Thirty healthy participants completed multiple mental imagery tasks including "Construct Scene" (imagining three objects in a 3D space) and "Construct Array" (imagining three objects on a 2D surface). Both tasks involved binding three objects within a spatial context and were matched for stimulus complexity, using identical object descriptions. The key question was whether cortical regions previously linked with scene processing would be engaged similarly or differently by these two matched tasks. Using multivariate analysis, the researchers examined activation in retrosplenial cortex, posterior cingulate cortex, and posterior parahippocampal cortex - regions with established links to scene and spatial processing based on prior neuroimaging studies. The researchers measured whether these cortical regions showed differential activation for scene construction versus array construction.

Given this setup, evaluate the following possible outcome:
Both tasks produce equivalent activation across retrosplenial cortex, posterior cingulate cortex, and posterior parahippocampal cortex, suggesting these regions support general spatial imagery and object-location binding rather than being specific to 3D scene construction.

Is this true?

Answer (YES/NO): NO